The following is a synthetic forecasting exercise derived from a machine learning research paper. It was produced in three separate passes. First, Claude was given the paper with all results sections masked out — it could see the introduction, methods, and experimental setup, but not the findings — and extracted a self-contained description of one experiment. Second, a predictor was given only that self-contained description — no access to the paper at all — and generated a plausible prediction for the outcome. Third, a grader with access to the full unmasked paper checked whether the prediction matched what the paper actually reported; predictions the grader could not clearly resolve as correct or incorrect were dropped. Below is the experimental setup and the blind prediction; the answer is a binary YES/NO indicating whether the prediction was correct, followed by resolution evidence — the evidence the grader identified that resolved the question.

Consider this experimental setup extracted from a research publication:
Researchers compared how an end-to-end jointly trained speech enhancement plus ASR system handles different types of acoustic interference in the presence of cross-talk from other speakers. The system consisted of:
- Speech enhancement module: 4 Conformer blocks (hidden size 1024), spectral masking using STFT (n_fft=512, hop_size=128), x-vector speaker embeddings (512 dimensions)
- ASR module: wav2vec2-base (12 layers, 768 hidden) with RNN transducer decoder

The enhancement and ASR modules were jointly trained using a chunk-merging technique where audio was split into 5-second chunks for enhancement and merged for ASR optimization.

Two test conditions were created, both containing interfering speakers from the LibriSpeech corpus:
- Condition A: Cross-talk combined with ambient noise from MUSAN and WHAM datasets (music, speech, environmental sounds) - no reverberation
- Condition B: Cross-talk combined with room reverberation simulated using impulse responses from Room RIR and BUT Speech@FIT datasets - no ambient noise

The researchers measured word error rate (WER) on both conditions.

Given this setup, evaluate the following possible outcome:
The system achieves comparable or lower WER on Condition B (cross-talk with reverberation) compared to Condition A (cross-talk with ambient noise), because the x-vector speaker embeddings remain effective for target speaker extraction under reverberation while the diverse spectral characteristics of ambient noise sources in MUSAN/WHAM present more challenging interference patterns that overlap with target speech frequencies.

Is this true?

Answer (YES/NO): NO